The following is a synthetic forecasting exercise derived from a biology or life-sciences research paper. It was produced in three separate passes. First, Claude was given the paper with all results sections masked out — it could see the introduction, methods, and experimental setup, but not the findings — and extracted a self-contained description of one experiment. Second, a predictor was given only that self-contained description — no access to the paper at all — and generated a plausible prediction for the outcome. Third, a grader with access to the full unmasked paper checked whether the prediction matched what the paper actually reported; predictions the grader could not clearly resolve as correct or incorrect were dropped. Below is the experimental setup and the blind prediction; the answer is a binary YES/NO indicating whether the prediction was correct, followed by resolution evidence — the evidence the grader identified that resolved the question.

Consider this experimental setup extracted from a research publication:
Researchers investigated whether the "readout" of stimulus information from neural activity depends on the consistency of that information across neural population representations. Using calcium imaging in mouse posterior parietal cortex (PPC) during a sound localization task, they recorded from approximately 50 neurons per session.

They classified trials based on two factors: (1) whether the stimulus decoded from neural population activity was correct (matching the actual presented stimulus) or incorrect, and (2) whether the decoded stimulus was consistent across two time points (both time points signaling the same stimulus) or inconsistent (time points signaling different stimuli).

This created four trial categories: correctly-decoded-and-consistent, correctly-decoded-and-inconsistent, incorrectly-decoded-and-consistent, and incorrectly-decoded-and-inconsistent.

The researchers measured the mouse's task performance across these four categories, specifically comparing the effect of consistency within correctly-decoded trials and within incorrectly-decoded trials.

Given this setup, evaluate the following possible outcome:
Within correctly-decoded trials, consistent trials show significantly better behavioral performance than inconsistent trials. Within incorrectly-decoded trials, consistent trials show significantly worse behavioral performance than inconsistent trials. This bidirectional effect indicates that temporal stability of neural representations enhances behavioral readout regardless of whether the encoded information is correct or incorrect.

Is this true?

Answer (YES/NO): YES